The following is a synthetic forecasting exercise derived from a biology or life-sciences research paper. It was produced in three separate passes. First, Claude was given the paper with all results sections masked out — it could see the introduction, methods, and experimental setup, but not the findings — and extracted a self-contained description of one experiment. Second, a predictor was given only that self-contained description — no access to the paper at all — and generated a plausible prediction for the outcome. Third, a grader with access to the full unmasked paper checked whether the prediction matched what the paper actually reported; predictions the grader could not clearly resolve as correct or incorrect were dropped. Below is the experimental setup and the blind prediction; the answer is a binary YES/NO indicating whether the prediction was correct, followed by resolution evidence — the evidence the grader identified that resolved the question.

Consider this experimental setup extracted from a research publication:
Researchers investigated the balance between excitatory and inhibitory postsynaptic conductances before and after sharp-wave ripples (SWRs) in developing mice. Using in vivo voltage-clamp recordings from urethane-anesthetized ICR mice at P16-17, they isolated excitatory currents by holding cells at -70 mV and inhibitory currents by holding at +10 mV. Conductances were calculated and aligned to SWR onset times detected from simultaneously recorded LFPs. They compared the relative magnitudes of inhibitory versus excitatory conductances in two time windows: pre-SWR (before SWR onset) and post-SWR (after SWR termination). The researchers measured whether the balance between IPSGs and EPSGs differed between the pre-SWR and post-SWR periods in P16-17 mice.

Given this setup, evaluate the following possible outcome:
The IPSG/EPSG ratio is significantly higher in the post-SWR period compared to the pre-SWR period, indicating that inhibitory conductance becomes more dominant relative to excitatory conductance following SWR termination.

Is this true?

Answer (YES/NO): YES